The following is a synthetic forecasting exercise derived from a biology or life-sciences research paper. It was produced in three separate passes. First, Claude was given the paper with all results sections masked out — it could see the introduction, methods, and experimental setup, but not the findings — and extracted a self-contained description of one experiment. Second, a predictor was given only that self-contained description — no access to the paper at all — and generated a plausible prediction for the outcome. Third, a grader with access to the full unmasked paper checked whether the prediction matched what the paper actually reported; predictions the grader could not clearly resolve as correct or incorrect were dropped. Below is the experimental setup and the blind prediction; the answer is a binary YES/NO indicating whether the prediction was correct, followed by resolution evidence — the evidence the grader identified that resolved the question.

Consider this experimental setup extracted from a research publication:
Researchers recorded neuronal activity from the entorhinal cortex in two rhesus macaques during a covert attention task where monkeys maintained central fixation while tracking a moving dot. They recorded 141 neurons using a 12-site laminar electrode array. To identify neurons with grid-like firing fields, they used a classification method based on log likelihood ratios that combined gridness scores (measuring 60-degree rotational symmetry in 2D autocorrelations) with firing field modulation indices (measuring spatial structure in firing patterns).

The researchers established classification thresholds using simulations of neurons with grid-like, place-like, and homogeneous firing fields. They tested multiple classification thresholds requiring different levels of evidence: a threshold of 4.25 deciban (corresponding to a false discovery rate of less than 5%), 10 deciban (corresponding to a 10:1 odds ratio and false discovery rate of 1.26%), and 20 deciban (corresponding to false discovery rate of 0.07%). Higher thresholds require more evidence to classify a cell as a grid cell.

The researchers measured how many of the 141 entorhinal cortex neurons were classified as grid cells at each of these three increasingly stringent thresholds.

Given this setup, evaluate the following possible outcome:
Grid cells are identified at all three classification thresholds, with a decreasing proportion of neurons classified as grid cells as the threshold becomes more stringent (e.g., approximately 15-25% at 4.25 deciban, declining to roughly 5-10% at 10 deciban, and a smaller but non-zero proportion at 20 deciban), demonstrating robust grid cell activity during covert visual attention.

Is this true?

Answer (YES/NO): NO